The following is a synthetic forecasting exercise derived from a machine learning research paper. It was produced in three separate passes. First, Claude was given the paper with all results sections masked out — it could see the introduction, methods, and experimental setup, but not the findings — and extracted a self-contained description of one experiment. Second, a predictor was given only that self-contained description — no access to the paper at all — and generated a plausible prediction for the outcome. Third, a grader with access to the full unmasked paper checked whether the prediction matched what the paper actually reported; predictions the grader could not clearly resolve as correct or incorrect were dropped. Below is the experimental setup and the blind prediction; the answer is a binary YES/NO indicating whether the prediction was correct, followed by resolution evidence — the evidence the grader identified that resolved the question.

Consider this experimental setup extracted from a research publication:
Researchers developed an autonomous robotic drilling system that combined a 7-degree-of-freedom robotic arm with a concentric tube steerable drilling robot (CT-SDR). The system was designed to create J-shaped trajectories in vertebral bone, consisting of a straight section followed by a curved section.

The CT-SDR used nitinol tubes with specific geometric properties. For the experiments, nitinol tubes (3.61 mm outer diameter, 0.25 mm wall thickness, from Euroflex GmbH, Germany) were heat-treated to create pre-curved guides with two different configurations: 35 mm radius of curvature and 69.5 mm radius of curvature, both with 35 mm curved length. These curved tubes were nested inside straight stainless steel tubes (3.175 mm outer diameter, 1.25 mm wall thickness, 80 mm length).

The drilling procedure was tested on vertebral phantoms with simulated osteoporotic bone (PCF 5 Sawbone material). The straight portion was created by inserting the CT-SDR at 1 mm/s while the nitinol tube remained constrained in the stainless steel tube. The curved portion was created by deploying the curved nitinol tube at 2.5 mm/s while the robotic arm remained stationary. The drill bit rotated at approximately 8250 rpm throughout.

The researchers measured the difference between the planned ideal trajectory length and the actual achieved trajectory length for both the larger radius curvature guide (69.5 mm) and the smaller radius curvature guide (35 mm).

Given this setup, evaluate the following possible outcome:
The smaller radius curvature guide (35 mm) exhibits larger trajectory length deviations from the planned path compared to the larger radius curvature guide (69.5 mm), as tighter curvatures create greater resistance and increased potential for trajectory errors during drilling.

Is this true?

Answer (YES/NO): YES